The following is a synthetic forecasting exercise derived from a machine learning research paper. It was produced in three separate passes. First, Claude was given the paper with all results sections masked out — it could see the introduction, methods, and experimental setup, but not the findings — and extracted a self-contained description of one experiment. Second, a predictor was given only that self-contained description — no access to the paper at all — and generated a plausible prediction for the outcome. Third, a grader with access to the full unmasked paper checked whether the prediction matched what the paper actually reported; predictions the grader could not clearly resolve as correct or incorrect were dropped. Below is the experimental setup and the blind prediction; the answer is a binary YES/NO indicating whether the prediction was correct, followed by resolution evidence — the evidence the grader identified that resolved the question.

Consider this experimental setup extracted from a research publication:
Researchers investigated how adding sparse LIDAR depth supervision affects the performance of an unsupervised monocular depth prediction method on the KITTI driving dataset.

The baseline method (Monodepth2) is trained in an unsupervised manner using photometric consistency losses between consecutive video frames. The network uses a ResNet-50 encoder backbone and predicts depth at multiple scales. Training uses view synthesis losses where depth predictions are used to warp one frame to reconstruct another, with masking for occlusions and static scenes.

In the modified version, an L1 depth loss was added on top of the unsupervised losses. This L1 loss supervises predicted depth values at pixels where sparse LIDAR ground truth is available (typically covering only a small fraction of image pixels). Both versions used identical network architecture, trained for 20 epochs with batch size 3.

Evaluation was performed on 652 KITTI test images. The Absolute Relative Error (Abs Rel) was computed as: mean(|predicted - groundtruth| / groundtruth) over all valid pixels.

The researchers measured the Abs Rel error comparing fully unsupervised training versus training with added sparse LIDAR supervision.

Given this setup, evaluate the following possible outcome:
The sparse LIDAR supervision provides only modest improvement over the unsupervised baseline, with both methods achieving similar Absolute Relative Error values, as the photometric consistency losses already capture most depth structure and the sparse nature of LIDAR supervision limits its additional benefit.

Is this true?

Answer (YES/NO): YES